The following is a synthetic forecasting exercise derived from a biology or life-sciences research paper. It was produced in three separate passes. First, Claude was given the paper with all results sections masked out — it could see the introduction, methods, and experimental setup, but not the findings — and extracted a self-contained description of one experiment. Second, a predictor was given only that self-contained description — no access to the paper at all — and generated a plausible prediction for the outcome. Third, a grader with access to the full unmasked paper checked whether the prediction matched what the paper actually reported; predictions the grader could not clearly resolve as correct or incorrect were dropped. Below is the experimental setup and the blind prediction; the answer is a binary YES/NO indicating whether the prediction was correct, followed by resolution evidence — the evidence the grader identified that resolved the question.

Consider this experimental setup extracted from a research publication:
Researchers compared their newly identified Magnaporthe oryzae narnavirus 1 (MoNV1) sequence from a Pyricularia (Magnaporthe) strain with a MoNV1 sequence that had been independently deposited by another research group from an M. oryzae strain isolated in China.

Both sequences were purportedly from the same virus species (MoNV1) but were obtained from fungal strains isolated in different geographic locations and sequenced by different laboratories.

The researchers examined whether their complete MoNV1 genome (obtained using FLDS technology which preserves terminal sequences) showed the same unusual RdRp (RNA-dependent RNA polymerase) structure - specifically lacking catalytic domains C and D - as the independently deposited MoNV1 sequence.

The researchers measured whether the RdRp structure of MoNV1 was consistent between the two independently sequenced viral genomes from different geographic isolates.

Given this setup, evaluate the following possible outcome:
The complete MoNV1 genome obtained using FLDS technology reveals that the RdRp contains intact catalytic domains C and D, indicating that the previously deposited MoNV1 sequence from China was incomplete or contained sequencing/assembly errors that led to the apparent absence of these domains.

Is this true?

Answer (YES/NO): NO